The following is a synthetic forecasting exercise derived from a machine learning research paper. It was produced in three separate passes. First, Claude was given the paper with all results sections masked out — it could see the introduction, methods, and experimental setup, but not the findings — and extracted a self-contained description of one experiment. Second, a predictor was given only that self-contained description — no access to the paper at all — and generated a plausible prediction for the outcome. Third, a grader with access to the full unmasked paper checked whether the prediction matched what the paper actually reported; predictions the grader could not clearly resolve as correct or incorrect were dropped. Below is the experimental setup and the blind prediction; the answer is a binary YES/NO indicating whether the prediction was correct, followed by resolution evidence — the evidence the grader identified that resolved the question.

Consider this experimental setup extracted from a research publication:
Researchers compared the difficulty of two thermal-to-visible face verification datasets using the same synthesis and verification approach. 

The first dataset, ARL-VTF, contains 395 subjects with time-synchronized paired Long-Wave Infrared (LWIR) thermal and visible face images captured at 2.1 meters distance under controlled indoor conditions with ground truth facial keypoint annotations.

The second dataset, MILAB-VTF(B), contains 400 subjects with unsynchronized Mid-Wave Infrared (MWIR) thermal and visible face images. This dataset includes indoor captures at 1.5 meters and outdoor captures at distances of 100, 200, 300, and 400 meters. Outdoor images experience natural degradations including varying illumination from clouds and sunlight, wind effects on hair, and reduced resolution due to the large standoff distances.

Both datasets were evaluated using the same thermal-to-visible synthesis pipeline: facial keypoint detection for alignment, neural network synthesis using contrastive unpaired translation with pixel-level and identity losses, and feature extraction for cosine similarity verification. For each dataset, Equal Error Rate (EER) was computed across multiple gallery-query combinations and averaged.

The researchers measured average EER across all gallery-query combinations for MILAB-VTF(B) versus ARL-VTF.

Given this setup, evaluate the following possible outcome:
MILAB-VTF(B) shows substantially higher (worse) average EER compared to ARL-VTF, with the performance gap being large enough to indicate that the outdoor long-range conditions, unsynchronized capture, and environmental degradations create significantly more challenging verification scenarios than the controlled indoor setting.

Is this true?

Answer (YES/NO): YES